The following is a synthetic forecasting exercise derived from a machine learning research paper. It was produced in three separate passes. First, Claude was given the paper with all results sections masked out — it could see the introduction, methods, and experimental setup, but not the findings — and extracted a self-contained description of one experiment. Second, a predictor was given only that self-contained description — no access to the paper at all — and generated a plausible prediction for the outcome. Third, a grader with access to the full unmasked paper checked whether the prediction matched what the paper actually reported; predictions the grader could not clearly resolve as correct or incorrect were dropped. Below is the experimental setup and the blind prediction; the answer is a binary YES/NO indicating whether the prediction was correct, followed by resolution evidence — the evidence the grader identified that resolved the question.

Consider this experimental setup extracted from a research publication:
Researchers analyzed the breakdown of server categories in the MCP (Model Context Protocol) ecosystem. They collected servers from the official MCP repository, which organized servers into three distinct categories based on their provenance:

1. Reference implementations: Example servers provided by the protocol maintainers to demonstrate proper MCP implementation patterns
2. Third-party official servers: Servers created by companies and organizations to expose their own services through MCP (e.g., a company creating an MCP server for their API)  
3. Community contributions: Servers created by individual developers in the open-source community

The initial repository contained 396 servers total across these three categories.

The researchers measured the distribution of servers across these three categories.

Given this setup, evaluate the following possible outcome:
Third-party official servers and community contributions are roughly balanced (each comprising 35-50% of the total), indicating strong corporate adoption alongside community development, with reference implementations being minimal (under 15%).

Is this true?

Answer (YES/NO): NO